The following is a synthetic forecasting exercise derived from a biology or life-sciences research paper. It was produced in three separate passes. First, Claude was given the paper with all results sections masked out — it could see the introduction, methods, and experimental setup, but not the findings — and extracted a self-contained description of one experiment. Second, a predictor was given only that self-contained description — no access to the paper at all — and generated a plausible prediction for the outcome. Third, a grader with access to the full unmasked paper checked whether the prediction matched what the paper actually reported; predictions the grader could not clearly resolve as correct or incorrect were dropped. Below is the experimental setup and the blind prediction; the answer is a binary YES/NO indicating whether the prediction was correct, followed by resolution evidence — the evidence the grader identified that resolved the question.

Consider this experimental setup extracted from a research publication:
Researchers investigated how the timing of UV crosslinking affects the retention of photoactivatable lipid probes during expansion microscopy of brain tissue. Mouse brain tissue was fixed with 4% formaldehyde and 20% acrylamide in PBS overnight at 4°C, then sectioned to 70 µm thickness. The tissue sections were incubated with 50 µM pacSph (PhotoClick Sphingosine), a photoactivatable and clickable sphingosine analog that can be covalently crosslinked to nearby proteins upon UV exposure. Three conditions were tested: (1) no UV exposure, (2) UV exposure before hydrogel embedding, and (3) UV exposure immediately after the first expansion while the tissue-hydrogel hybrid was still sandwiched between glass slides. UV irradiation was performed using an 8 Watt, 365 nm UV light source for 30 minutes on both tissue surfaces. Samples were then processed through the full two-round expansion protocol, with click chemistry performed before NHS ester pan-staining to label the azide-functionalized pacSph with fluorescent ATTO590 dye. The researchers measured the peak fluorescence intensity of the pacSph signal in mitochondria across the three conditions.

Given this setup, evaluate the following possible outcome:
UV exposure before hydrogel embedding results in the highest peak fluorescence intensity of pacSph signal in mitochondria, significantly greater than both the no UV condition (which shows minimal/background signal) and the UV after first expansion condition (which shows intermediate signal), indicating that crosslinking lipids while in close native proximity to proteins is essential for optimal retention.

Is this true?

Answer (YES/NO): NO